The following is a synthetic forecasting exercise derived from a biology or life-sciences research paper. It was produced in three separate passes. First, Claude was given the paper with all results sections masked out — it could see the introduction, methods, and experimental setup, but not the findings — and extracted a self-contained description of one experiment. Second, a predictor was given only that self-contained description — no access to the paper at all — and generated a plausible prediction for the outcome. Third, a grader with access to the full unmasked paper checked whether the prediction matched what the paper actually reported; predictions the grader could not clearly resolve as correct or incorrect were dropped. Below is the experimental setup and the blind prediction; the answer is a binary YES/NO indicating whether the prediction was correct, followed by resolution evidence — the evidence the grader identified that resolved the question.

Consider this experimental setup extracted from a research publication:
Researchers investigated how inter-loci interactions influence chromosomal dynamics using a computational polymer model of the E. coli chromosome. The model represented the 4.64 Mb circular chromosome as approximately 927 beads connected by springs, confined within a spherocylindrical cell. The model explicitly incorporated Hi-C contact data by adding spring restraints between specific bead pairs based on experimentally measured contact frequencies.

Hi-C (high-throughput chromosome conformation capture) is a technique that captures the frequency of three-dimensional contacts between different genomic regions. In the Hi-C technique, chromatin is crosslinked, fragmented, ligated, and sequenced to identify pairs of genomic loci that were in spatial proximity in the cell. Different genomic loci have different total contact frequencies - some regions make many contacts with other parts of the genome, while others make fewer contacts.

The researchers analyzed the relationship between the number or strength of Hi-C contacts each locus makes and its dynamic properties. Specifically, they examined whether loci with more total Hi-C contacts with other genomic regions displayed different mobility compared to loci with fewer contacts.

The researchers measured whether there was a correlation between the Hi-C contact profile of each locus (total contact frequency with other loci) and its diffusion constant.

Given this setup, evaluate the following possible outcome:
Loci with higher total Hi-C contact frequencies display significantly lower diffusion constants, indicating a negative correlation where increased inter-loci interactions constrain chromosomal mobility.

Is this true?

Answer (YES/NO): YES